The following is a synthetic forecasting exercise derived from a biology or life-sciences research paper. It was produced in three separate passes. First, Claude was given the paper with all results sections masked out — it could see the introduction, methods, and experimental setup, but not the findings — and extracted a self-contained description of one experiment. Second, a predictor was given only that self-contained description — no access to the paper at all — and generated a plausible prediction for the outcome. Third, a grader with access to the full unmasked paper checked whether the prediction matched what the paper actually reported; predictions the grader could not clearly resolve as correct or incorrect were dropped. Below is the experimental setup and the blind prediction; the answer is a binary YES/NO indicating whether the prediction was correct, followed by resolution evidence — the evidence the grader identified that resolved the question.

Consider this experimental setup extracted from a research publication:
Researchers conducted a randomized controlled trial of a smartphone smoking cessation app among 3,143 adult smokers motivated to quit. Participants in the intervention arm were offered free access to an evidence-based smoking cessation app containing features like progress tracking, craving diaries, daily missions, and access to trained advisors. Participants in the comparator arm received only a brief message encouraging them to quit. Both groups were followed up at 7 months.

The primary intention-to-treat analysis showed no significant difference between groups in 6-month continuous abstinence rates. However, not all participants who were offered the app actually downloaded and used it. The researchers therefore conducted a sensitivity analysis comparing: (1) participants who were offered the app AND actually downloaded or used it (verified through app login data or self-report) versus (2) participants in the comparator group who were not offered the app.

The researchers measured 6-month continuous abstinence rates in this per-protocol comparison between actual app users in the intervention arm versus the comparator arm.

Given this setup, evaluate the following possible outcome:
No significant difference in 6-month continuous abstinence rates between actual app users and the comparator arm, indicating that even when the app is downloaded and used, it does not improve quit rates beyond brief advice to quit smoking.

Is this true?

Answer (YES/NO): NO